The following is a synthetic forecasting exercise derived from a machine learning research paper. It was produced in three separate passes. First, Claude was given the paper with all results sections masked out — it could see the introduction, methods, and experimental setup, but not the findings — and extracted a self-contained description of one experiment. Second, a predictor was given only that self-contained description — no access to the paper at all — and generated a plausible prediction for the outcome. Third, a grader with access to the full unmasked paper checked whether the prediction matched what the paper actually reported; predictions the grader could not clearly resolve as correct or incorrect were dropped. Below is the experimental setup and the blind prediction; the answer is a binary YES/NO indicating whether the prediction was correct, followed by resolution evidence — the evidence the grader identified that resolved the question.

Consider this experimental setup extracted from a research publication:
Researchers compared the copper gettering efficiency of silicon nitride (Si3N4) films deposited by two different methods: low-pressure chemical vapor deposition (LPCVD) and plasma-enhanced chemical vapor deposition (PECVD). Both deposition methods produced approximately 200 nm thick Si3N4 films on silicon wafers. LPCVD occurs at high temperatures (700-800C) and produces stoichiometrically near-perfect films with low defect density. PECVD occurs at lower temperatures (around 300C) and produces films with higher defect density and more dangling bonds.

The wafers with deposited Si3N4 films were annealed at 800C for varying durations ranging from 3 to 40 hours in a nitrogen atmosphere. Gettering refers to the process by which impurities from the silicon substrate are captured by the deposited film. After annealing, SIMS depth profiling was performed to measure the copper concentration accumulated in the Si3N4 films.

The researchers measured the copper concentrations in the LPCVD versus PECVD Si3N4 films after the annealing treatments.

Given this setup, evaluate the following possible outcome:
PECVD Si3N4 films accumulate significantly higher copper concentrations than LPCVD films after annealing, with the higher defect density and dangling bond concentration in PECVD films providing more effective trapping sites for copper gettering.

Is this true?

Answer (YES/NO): YES